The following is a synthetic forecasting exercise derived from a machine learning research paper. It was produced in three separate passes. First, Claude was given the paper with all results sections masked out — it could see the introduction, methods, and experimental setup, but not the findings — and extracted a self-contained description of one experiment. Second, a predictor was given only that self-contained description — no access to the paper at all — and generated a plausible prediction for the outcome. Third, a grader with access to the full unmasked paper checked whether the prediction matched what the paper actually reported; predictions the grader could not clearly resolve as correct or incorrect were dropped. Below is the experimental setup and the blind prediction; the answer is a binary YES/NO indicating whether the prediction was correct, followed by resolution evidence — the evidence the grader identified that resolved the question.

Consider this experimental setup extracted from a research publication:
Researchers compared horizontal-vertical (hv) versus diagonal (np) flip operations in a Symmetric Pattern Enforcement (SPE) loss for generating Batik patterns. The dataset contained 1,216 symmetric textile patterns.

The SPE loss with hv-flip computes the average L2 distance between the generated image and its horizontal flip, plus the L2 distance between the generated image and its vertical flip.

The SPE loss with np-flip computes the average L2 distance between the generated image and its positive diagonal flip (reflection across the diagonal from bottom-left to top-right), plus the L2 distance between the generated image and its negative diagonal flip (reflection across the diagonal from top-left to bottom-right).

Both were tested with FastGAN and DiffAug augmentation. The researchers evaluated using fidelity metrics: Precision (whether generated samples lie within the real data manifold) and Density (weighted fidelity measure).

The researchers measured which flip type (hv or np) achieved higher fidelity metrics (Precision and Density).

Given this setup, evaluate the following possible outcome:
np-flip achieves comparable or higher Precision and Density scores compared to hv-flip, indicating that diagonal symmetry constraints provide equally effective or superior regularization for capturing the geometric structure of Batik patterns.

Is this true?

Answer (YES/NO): YES